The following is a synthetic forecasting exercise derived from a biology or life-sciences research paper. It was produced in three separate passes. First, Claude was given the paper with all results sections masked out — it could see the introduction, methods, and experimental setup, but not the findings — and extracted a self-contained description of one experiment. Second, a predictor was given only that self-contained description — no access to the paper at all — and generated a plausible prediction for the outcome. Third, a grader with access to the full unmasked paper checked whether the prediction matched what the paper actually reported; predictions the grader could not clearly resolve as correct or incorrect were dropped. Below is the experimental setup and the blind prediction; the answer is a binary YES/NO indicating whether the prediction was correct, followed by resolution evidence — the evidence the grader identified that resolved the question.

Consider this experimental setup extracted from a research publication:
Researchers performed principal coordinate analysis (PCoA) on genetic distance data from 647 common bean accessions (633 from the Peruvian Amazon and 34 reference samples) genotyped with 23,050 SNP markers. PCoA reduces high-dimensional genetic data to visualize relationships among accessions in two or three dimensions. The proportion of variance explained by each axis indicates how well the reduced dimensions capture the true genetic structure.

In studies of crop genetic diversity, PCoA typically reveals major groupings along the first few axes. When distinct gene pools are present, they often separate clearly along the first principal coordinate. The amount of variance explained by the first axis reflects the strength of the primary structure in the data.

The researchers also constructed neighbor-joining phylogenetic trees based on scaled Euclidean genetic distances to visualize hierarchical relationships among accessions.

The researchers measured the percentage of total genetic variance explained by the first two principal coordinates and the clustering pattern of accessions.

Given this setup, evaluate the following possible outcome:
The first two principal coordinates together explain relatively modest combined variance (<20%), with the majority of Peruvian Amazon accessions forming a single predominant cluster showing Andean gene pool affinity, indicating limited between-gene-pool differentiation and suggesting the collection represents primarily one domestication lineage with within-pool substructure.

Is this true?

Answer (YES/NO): NO